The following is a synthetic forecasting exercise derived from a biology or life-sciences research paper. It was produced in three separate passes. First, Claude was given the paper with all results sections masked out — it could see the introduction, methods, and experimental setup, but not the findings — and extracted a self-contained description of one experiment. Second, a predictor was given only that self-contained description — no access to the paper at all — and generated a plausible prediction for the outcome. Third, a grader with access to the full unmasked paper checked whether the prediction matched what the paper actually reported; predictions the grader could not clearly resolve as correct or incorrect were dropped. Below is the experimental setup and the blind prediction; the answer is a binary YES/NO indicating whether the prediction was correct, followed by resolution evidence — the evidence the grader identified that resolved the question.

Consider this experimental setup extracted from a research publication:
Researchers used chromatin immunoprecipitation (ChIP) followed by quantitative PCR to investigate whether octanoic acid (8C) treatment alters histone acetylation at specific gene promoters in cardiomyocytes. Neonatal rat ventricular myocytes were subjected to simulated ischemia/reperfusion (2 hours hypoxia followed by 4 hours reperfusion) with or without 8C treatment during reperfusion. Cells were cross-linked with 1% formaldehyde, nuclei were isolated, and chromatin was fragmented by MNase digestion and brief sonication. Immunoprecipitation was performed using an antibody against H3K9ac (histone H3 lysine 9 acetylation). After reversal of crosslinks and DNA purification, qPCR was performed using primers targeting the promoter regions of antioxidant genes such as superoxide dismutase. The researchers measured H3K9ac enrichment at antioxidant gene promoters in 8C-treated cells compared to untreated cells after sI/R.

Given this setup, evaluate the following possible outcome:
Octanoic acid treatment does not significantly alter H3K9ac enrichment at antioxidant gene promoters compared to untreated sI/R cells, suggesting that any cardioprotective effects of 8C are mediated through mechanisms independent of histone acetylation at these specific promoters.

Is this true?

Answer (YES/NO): NO